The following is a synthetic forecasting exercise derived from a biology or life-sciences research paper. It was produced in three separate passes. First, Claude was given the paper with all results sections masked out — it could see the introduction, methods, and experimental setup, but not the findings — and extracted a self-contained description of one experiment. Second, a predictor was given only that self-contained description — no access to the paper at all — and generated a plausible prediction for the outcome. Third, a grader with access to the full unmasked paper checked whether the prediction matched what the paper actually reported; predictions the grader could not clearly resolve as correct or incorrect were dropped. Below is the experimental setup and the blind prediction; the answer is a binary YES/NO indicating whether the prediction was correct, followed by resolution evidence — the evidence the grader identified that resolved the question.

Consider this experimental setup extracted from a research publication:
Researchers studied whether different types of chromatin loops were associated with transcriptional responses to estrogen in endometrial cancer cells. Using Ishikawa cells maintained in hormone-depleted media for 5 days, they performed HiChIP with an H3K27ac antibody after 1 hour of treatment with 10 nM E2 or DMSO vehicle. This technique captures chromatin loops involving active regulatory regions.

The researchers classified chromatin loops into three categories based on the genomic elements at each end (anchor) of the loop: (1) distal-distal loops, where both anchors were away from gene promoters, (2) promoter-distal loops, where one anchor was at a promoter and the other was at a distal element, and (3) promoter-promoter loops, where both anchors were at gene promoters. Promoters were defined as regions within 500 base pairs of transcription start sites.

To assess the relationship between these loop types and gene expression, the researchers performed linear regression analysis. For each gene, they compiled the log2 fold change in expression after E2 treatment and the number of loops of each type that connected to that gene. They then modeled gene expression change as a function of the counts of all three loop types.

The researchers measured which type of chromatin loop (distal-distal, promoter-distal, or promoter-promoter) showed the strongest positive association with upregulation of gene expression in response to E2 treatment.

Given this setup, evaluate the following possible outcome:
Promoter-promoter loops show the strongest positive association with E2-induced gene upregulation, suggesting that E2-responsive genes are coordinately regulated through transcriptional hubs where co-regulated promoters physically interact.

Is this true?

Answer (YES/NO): NO